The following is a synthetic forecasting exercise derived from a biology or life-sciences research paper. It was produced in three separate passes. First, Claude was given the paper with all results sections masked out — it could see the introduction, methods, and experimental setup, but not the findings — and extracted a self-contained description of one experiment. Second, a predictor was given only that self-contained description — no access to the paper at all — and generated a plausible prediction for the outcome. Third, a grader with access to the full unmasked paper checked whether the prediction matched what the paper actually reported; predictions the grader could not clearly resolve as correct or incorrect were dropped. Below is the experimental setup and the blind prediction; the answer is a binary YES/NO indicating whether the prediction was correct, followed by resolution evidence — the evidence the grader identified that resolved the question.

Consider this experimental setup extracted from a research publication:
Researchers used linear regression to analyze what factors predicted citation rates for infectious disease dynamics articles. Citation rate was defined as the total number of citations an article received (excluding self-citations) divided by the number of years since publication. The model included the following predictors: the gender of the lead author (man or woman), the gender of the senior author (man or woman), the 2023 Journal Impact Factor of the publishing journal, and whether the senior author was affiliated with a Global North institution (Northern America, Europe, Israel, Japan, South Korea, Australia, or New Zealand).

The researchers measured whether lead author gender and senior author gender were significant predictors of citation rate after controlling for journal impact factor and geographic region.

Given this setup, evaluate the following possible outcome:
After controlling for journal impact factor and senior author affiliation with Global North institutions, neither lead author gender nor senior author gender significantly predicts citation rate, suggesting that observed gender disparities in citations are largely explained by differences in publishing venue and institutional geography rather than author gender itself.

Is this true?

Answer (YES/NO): NO